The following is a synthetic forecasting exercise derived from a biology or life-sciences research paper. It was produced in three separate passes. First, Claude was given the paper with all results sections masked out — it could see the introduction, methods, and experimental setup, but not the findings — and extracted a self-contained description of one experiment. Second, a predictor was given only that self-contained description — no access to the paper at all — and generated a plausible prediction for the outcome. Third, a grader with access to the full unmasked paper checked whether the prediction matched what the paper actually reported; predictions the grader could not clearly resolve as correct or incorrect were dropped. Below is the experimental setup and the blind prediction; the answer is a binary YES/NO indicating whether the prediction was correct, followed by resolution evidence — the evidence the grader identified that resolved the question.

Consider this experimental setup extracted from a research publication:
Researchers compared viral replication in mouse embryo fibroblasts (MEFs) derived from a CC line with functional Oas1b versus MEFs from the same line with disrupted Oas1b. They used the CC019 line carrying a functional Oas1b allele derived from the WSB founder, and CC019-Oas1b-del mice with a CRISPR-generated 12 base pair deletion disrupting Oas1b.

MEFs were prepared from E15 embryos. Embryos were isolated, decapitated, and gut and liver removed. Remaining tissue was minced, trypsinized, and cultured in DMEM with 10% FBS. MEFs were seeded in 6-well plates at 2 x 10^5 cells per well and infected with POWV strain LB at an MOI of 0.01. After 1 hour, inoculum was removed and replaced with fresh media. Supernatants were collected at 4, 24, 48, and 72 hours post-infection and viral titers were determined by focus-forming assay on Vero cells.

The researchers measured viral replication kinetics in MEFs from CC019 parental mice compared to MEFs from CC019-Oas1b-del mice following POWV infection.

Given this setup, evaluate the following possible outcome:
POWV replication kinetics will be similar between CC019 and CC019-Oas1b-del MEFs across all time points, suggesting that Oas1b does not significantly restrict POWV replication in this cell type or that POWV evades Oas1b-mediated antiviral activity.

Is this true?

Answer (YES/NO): NO